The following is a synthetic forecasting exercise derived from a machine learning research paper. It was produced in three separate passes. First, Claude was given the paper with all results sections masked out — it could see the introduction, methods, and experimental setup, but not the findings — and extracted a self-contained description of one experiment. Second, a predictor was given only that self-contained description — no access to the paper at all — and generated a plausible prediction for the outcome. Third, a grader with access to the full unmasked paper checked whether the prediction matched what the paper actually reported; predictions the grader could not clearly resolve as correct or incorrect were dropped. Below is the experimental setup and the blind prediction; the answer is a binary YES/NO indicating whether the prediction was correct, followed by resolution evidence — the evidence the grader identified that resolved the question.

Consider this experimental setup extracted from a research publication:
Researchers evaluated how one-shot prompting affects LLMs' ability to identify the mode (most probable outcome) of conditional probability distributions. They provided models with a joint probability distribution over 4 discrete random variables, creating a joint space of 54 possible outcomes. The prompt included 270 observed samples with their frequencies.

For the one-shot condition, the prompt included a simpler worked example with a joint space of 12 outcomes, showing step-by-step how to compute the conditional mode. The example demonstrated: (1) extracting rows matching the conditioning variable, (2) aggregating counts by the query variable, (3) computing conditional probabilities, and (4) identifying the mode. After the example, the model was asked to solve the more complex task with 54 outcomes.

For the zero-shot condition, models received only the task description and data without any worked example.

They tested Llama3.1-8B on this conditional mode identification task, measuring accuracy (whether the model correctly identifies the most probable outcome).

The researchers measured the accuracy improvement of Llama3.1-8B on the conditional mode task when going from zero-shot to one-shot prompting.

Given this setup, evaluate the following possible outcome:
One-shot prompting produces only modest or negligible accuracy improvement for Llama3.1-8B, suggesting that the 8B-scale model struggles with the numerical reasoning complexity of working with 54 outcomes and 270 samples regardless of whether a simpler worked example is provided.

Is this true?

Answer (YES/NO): NO